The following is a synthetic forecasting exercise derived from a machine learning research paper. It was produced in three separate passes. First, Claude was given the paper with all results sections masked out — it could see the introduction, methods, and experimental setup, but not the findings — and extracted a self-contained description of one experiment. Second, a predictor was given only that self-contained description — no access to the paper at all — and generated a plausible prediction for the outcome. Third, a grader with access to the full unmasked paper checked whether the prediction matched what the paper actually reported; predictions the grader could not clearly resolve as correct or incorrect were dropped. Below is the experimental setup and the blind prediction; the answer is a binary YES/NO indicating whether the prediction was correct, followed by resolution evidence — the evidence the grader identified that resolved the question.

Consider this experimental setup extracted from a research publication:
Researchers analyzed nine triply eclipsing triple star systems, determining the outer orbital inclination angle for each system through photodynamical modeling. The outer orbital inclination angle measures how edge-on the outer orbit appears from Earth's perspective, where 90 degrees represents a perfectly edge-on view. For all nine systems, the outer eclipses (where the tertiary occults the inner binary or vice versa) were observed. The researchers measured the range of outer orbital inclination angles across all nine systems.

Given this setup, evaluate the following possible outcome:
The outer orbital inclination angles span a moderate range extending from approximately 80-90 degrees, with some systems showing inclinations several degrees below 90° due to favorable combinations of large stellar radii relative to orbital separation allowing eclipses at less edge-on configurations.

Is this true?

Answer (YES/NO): NO